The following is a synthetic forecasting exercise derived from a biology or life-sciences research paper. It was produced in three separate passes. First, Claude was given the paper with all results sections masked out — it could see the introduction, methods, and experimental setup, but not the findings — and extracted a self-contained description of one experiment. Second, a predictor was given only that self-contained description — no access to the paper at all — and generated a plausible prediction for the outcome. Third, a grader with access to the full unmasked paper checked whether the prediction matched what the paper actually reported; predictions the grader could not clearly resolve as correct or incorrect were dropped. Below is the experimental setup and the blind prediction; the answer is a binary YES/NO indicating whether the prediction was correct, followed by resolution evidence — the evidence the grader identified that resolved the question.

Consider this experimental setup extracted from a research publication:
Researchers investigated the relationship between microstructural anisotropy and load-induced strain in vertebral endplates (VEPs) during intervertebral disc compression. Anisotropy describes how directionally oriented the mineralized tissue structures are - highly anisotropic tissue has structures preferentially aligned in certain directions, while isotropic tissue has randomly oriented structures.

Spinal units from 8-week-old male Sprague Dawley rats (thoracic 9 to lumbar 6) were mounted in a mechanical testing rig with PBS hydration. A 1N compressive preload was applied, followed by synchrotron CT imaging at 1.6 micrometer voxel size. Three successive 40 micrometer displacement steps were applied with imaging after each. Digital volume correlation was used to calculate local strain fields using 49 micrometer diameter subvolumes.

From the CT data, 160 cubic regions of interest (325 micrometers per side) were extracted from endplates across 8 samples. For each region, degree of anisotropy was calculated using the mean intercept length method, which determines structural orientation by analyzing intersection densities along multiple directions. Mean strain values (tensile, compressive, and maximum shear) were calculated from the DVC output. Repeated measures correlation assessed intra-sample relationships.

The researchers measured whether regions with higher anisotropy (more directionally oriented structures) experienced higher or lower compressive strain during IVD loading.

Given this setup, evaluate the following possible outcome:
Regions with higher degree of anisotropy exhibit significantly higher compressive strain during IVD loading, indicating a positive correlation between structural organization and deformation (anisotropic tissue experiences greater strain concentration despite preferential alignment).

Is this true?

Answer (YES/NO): NO